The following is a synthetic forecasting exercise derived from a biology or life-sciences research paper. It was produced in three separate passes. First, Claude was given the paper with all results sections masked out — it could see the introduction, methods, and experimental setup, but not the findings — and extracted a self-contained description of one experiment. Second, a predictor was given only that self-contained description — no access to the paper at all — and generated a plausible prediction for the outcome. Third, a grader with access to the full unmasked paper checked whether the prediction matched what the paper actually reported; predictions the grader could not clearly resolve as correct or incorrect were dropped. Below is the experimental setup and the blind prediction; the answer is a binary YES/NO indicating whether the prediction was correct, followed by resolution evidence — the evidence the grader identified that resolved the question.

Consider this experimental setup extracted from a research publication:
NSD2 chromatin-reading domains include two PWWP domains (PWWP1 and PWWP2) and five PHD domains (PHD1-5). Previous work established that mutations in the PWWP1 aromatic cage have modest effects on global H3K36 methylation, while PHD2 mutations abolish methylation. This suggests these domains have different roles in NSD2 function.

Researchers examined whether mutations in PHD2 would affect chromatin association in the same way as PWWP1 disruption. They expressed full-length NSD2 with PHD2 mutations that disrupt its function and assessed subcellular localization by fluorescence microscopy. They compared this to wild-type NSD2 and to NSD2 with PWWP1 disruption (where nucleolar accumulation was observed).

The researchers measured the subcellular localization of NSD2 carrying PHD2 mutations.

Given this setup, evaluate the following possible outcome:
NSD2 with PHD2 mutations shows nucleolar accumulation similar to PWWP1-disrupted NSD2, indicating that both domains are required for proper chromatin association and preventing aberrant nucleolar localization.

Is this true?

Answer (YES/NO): YES